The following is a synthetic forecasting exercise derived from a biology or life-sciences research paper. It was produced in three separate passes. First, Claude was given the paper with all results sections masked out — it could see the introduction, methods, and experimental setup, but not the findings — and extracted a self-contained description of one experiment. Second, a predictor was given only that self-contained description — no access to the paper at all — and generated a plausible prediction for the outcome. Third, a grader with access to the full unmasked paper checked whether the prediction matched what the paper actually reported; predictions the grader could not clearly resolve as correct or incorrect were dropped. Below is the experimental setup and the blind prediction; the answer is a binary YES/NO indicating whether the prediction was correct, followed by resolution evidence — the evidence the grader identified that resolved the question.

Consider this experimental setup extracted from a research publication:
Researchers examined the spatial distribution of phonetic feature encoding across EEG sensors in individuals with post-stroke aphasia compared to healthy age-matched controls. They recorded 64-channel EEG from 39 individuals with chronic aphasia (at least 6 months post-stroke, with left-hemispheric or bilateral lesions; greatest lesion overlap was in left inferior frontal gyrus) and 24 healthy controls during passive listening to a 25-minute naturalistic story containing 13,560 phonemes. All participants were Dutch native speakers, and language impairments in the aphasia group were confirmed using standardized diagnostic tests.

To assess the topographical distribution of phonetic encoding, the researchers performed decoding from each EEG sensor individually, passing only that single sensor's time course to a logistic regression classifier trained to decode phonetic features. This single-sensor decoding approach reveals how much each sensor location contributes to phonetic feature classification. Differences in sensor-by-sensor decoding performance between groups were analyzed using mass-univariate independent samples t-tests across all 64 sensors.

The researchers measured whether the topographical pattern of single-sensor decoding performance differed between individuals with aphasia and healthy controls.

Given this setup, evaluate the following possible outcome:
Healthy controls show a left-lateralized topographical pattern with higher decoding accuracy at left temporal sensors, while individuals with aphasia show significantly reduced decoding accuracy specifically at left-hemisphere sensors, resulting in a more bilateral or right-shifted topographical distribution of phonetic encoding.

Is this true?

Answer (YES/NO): NO